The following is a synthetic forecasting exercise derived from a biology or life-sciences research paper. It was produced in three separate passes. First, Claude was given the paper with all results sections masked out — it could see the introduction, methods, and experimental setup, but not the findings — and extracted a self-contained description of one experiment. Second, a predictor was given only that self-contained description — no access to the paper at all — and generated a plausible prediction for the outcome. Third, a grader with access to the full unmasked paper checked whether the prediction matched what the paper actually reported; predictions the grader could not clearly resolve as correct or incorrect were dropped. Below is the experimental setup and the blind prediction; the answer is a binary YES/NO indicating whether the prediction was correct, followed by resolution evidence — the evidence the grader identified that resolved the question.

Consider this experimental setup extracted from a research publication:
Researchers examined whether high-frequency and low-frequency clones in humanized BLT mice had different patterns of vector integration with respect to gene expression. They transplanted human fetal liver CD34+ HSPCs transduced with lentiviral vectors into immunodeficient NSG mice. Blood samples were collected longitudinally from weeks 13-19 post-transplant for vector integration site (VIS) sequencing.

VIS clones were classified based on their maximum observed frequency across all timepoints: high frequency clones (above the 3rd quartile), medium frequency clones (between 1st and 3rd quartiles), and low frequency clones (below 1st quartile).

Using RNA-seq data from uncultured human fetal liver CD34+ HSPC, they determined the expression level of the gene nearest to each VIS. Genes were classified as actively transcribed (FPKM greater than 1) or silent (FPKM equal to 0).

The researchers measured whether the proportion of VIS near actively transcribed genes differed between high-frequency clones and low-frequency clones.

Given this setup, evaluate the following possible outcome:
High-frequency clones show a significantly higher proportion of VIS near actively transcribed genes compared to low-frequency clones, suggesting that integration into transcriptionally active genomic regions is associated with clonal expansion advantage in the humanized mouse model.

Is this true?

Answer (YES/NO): NO